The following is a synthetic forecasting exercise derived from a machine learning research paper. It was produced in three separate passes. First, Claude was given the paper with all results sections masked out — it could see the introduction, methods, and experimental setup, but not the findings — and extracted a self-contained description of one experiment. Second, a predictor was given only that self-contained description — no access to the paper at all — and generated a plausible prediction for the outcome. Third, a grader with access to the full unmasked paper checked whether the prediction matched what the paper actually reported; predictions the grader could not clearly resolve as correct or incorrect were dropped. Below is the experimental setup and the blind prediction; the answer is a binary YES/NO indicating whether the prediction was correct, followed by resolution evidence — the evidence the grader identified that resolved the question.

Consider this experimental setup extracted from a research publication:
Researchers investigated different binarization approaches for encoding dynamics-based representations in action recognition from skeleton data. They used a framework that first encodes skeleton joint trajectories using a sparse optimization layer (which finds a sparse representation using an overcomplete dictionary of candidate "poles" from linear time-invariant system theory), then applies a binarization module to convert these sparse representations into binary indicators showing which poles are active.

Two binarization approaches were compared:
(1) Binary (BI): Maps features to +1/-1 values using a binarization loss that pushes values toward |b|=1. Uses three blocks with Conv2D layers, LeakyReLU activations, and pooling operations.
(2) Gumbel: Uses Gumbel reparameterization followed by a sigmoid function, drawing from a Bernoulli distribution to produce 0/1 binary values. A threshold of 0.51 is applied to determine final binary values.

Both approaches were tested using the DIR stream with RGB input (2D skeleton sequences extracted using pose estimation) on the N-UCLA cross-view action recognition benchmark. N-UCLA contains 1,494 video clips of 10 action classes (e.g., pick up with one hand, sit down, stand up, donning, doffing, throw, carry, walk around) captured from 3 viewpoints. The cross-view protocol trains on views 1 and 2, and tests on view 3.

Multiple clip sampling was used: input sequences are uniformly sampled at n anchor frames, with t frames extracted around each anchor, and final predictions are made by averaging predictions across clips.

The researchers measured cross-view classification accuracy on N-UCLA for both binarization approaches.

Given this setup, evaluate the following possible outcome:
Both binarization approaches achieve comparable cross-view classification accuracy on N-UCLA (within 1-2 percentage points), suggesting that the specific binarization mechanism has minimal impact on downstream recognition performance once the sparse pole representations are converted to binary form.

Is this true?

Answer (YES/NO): NO